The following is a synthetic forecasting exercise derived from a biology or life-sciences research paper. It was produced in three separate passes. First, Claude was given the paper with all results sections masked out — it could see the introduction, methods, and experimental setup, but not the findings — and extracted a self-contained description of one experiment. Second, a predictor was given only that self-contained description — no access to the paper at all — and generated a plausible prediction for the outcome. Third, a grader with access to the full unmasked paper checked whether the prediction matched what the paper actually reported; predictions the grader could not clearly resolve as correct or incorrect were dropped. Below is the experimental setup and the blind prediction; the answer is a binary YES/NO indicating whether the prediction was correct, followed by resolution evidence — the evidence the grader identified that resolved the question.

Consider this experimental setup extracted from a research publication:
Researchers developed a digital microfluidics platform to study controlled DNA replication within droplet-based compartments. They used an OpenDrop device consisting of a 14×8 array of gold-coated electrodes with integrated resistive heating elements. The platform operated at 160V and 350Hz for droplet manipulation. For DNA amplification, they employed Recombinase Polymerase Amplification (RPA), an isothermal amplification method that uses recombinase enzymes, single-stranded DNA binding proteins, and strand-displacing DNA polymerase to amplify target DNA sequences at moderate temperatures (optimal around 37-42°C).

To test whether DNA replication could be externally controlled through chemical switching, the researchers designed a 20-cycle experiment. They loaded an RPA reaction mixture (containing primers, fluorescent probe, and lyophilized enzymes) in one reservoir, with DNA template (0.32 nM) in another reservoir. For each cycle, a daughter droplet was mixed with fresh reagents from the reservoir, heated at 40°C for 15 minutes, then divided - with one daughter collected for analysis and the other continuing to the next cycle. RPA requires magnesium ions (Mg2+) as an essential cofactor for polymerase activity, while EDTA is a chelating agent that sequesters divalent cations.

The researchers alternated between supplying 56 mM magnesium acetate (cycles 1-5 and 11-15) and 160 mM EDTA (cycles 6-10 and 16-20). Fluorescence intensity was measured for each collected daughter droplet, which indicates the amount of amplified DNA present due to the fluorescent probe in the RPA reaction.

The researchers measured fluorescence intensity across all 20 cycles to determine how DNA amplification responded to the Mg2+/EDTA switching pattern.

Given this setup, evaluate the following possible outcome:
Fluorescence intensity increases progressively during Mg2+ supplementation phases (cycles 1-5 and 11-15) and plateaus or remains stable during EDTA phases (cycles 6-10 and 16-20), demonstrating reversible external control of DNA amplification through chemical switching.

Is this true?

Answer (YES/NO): NO